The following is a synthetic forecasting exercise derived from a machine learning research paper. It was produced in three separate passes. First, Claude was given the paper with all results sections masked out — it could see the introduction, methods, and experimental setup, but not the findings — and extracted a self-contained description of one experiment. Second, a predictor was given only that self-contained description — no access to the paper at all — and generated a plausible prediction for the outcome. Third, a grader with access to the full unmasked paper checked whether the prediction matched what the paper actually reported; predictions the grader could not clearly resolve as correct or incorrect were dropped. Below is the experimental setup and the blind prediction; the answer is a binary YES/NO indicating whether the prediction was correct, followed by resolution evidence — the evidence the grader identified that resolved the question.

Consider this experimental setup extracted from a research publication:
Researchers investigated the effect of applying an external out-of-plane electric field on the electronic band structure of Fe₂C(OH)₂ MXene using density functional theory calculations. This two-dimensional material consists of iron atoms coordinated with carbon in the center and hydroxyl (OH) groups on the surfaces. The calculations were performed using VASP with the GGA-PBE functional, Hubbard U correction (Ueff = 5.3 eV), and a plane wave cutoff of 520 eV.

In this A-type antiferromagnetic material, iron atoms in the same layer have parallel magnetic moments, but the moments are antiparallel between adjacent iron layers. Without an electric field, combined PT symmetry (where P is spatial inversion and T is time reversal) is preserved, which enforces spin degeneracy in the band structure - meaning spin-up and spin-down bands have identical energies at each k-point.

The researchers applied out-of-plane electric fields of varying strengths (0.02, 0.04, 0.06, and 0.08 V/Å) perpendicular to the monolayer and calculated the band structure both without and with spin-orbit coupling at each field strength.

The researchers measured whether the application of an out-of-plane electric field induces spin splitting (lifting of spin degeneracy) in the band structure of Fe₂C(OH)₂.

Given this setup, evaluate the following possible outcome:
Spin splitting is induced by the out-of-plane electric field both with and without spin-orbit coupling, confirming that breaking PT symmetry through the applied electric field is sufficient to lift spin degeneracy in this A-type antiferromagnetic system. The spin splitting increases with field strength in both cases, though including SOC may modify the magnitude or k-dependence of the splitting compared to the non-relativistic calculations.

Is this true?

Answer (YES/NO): YES